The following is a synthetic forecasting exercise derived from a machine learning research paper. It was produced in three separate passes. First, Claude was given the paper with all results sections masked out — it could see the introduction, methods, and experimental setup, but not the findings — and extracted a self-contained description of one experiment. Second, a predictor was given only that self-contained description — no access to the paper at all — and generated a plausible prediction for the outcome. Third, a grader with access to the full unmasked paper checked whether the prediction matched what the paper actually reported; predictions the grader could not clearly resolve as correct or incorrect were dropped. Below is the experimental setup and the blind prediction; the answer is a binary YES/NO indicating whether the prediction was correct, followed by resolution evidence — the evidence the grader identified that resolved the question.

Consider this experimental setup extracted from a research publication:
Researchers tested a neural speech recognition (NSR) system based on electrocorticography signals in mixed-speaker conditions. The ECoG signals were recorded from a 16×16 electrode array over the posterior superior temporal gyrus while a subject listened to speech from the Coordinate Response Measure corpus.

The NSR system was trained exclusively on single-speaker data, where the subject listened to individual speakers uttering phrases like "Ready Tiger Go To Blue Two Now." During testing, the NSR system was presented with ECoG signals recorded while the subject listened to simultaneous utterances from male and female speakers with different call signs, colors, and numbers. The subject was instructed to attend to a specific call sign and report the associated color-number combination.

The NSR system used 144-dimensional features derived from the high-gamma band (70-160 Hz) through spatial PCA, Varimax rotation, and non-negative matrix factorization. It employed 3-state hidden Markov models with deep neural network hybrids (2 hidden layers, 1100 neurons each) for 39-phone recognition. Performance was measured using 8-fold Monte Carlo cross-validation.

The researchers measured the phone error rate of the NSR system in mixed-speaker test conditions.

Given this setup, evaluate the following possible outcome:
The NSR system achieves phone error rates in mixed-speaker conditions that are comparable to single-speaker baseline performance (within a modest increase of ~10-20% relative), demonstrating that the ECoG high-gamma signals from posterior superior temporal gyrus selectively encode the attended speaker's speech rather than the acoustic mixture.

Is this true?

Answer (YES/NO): YES